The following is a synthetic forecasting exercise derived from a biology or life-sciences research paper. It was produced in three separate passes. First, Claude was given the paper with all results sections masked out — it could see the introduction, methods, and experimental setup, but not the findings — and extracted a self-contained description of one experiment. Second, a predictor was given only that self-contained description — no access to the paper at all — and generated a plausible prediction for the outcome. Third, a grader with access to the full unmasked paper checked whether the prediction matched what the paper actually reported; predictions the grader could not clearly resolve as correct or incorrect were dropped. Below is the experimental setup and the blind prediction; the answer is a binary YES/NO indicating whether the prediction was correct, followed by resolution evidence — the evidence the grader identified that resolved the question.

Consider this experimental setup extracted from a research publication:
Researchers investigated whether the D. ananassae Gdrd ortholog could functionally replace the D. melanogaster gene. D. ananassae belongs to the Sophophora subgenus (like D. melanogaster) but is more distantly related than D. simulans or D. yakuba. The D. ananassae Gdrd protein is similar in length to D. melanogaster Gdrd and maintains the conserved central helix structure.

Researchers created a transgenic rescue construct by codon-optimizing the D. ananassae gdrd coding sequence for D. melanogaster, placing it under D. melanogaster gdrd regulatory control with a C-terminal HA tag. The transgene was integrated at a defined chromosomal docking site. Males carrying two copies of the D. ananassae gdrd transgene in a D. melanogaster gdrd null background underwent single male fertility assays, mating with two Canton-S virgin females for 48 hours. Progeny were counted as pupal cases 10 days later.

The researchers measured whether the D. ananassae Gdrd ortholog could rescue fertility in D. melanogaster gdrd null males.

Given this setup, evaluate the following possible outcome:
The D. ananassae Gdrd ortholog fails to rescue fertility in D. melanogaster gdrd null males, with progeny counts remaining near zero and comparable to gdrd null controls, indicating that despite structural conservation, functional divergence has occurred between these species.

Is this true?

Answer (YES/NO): YES